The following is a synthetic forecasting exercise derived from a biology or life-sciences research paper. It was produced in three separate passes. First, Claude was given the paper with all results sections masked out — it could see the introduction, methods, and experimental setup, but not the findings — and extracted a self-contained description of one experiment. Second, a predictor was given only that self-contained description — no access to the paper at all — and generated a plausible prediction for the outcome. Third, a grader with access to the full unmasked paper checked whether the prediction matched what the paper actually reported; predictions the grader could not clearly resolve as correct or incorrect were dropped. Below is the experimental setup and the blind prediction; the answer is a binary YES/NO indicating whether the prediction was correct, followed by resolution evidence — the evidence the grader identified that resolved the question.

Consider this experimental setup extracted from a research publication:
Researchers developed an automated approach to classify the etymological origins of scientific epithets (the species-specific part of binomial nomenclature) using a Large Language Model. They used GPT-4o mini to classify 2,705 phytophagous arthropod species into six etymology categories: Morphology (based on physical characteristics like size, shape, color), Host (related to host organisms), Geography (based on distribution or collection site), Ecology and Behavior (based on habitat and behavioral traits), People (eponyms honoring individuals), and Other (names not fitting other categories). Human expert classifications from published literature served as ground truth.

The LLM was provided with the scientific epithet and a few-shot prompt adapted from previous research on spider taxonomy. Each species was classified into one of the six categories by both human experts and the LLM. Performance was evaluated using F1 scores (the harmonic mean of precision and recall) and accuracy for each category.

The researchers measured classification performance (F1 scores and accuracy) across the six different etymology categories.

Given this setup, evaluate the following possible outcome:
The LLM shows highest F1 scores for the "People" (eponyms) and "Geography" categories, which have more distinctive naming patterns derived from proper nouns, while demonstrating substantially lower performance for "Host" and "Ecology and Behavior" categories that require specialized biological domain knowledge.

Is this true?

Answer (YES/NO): NO